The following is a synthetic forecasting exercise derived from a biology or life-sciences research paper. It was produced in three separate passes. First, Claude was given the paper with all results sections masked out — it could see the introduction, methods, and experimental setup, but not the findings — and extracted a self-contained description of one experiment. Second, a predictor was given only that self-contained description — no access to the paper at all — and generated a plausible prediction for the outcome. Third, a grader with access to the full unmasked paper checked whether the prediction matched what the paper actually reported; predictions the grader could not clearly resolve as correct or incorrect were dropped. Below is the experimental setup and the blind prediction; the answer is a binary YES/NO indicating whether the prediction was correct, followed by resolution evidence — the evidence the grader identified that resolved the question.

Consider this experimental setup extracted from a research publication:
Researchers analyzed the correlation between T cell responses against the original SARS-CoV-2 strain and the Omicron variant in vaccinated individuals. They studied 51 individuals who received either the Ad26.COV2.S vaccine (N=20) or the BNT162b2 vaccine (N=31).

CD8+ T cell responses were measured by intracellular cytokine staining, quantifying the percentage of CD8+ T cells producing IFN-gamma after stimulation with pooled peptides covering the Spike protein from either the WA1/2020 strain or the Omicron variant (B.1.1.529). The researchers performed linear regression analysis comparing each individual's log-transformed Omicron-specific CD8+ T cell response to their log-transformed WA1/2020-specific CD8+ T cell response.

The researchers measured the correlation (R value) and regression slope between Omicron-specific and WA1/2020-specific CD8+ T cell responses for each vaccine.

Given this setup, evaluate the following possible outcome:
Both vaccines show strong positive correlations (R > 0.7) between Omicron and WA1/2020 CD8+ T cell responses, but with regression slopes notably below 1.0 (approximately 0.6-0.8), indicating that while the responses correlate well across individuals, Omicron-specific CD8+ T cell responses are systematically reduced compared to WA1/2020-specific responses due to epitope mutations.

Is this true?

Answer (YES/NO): NO